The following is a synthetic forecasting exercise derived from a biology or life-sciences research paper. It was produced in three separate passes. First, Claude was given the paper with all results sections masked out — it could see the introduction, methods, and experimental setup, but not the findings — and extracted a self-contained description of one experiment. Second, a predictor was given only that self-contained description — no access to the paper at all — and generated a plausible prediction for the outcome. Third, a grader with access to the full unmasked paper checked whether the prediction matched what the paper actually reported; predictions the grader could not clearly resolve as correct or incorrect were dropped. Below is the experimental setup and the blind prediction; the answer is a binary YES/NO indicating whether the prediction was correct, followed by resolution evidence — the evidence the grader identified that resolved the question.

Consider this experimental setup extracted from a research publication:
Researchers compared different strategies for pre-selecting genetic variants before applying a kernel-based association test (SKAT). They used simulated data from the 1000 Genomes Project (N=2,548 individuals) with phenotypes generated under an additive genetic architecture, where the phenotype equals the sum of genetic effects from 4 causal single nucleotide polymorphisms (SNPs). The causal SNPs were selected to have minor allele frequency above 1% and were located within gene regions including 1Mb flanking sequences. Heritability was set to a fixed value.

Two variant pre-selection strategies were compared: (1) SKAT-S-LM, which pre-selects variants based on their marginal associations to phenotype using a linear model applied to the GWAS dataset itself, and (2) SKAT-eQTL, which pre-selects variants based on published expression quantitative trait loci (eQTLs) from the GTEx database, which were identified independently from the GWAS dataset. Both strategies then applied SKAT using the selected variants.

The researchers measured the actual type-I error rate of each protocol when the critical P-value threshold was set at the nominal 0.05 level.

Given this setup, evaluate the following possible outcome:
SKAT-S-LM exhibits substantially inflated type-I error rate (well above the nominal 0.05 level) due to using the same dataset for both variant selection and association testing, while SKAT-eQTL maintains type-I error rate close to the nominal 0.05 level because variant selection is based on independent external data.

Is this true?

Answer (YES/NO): YES